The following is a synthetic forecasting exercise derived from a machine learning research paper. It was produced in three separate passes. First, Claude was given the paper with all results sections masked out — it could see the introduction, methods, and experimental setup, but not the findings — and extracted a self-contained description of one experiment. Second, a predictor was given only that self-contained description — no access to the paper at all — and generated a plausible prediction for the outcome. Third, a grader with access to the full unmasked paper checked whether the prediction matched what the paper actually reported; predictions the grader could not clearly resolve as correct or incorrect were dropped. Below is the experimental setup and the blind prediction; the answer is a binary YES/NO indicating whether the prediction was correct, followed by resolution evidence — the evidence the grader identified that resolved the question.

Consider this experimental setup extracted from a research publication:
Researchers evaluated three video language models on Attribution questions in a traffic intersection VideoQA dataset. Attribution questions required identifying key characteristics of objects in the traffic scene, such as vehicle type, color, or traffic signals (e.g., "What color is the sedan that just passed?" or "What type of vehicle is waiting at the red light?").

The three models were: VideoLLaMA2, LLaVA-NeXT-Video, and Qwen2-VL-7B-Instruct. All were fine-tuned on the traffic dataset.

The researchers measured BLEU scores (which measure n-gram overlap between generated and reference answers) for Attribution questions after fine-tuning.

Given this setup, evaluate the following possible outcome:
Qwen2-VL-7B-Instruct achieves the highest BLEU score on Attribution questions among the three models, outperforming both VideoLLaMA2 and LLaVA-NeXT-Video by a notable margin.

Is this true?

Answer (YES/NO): YES